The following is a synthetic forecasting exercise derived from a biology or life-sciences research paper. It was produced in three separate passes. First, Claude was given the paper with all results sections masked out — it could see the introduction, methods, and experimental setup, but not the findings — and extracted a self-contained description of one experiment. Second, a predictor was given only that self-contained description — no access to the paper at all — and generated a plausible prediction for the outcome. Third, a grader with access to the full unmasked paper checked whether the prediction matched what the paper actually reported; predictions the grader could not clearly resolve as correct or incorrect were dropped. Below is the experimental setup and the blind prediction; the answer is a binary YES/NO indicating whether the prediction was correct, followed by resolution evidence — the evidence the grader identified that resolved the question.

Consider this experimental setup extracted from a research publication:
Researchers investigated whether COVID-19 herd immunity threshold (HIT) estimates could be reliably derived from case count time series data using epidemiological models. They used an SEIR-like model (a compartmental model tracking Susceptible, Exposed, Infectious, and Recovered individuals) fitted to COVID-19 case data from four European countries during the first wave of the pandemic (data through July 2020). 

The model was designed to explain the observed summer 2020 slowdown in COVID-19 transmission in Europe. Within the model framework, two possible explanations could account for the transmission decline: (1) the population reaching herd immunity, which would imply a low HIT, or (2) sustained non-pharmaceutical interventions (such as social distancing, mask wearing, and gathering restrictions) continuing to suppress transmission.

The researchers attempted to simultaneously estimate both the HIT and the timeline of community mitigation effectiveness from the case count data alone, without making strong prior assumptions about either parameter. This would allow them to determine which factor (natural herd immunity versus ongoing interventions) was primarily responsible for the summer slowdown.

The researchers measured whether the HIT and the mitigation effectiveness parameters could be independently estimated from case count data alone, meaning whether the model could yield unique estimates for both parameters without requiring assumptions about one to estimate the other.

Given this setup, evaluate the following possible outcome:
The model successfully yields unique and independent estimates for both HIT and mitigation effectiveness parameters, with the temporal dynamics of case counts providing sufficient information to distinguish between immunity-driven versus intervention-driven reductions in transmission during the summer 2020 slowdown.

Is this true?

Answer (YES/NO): NO